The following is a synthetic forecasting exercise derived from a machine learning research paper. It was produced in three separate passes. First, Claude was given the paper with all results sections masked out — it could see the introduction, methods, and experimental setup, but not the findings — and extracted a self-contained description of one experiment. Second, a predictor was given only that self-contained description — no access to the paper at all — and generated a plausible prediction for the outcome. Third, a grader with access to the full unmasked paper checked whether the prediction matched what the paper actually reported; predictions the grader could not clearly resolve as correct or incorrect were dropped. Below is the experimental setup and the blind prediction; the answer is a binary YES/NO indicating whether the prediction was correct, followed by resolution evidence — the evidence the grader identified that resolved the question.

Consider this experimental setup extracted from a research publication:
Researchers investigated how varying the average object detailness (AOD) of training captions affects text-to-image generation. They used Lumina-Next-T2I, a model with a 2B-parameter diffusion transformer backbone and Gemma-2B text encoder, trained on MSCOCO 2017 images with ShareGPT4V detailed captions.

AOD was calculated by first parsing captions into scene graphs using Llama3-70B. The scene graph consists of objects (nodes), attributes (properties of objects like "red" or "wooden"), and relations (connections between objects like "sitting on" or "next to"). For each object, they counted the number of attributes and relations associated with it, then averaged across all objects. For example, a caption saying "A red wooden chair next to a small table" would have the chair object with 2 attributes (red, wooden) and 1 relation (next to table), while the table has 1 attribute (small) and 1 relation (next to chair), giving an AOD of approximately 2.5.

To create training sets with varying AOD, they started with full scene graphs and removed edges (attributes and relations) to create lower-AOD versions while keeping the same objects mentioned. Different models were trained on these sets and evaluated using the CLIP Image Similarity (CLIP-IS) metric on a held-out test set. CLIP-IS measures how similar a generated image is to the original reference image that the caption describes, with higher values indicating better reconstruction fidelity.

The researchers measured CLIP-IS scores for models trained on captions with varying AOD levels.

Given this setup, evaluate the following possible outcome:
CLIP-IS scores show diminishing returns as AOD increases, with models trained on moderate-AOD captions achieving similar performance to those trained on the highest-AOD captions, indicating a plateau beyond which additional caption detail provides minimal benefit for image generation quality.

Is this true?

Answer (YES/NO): NO